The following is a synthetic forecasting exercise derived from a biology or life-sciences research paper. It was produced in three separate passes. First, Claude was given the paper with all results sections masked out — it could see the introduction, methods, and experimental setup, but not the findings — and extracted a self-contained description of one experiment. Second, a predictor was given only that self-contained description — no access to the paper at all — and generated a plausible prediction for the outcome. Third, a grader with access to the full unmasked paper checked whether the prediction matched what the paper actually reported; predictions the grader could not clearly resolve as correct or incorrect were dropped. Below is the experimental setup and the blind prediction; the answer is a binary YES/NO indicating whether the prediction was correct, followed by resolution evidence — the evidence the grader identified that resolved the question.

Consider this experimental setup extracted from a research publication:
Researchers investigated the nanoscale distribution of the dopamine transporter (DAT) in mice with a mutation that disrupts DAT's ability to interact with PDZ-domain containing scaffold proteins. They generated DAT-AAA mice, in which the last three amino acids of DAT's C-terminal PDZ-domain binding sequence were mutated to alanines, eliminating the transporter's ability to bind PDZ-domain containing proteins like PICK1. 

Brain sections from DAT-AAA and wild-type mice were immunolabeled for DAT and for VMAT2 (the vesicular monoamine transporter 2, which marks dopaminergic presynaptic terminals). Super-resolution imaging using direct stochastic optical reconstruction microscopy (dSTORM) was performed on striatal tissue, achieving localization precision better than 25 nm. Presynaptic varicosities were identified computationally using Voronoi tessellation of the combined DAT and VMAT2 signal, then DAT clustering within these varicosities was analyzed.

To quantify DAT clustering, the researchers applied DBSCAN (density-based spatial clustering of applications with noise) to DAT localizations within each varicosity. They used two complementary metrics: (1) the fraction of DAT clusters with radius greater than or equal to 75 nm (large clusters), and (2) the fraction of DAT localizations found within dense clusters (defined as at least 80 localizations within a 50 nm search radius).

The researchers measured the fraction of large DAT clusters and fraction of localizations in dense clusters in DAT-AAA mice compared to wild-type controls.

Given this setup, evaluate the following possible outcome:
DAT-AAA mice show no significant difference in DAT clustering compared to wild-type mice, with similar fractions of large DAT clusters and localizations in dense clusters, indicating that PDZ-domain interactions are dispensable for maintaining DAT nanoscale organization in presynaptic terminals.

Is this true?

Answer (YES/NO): NO